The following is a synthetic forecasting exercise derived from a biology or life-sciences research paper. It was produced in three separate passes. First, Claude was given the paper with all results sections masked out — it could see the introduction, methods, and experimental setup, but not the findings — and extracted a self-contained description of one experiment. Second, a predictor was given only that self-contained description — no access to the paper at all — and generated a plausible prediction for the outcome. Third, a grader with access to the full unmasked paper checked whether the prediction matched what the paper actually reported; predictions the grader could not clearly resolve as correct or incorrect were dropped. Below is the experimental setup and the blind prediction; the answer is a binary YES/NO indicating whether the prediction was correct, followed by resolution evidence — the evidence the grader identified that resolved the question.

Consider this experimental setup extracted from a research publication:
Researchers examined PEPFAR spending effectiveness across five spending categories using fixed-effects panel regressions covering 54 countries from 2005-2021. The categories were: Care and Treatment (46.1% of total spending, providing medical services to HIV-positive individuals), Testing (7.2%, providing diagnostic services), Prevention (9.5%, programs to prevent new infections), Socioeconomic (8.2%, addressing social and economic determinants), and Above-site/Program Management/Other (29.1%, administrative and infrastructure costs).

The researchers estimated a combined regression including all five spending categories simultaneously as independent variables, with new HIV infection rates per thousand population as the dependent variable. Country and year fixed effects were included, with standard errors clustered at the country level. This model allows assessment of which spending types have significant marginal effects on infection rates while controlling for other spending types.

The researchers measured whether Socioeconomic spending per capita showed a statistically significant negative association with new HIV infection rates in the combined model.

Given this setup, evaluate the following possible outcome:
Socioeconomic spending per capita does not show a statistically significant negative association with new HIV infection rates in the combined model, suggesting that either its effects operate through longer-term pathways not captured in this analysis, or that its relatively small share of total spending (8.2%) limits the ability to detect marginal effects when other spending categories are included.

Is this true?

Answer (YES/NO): YES